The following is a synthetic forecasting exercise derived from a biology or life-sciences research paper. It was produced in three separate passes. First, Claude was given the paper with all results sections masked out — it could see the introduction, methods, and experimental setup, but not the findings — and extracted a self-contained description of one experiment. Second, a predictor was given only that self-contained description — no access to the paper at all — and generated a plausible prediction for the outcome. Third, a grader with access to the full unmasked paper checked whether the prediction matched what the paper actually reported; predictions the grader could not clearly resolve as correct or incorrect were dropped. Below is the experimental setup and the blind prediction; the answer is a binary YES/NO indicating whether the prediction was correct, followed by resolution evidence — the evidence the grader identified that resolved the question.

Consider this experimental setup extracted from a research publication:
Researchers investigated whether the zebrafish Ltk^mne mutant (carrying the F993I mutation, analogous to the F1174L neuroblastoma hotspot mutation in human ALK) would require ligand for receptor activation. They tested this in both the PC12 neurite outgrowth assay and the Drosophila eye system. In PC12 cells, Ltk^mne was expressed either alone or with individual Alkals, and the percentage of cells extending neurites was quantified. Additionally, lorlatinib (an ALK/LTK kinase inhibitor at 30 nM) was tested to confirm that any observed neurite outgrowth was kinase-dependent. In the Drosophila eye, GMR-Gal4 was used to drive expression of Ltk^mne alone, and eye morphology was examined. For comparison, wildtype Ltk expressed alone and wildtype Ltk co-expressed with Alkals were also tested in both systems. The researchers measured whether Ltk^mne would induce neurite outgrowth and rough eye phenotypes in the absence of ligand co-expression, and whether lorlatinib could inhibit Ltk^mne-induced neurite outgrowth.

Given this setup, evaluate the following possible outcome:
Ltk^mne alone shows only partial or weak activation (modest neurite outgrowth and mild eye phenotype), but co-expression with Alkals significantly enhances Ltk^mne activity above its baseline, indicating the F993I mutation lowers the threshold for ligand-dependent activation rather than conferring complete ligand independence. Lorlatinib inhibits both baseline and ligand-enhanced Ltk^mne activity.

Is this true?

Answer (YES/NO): NO